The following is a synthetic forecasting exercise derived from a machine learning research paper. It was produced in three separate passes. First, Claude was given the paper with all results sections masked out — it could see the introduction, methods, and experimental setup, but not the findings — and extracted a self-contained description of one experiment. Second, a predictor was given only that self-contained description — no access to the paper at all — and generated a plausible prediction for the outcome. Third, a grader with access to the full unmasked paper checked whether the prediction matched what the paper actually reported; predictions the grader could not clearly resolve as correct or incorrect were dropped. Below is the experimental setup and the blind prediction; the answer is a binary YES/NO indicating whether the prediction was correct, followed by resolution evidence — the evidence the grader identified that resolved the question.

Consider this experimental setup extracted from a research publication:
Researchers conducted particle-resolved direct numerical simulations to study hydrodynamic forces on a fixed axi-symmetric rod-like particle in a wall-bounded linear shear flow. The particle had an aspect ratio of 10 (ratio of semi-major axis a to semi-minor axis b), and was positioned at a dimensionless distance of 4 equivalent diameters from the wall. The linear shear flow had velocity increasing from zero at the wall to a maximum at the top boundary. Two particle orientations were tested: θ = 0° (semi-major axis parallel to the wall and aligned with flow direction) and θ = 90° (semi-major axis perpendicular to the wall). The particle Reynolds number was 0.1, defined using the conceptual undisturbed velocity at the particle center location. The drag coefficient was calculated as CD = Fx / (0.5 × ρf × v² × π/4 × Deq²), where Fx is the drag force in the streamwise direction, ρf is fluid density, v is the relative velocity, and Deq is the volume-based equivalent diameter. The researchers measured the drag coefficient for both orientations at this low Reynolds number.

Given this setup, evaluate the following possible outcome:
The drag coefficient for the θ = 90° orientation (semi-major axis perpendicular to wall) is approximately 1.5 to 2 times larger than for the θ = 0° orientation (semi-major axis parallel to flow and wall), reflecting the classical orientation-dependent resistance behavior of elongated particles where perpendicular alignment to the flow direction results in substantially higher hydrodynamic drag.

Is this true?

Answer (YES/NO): NO